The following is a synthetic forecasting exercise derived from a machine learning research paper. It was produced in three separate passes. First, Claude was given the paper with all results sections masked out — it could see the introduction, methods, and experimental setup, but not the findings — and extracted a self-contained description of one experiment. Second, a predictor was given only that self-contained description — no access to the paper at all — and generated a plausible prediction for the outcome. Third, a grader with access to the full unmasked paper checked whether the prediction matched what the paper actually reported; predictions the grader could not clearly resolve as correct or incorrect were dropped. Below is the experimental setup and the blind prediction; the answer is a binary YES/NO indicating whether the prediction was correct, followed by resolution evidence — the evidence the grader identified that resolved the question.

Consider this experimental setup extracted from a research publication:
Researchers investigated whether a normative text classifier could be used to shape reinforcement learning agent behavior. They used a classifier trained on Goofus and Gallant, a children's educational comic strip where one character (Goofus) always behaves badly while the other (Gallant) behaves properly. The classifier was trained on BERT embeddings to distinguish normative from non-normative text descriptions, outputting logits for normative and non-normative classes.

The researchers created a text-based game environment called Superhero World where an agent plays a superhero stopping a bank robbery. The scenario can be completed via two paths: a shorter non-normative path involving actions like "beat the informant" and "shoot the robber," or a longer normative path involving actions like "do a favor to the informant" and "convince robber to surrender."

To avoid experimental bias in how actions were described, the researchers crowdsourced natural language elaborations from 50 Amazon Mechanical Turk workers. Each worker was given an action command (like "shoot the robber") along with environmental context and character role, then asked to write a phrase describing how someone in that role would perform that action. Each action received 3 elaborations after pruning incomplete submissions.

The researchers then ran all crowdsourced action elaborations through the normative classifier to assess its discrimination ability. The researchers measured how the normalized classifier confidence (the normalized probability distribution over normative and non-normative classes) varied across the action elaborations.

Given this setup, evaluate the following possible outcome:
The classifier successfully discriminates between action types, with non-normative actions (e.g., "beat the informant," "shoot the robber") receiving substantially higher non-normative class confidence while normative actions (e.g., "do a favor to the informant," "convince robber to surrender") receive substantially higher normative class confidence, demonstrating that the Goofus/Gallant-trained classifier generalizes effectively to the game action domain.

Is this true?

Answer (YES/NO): NO